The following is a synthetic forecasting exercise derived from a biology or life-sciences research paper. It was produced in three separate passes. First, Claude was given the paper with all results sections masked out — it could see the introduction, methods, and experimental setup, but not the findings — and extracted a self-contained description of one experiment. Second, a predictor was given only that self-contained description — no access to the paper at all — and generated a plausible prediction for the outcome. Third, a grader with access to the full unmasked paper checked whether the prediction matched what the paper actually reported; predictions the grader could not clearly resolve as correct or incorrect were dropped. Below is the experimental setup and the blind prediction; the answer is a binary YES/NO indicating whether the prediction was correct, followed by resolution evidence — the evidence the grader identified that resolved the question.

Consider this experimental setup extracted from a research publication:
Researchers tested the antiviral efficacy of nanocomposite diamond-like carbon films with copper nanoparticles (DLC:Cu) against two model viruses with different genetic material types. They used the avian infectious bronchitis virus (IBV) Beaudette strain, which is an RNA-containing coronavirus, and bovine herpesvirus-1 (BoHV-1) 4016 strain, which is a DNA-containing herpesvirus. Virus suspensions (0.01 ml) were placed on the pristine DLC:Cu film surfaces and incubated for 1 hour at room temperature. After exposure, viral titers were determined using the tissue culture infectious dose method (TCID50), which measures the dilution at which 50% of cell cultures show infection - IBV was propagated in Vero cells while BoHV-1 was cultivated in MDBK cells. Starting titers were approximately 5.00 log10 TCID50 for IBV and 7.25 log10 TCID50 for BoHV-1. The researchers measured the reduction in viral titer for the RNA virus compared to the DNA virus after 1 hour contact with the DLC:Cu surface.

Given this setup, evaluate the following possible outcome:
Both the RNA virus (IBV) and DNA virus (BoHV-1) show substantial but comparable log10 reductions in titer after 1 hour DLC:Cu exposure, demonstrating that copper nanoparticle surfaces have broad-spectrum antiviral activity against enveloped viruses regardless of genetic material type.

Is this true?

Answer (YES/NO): NO